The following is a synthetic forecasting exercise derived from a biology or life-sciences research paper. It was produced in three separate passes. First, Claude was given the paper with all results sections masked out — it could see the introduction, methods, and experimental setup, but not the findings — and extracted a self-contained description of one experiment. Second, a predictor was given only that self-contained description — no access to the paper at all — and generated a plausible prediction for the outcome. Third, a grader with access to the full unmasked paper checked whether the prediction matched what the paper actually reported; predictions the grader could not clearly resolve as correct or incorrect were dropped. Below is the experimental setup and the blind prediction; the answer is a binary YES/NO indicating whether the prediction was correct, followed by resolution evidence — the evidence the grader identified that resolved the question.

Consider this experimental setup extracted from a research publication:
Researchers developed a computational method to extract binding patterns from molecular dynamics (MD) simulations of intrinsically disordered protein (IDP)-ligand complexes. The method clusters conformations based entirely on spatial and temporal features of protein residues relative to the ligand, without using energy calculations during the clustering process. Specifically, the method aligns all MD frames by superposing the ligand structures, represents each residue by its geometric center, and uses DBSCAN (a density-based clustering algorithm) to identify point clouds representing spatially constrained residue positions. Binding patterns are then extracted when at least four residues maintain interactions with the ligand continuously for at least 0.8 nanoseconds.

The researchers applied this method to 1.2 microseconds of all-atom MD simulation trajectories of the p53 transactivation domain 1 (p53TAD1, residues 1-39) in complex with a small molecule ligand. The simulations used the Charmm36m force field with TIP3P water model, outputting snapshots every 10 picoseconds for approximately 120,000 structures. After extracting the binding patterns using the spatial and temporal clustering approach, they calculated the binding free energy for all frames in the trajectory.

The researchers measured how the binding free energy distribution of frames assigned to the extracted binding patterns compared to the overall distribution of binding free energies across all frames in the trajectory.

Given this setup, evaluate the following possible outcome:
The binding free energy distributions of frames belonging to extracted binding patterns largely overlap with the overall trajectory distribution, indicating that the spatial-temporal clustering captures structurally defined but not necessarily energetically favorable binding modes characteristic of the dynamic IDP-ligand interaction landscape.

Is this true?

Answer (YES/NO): NO